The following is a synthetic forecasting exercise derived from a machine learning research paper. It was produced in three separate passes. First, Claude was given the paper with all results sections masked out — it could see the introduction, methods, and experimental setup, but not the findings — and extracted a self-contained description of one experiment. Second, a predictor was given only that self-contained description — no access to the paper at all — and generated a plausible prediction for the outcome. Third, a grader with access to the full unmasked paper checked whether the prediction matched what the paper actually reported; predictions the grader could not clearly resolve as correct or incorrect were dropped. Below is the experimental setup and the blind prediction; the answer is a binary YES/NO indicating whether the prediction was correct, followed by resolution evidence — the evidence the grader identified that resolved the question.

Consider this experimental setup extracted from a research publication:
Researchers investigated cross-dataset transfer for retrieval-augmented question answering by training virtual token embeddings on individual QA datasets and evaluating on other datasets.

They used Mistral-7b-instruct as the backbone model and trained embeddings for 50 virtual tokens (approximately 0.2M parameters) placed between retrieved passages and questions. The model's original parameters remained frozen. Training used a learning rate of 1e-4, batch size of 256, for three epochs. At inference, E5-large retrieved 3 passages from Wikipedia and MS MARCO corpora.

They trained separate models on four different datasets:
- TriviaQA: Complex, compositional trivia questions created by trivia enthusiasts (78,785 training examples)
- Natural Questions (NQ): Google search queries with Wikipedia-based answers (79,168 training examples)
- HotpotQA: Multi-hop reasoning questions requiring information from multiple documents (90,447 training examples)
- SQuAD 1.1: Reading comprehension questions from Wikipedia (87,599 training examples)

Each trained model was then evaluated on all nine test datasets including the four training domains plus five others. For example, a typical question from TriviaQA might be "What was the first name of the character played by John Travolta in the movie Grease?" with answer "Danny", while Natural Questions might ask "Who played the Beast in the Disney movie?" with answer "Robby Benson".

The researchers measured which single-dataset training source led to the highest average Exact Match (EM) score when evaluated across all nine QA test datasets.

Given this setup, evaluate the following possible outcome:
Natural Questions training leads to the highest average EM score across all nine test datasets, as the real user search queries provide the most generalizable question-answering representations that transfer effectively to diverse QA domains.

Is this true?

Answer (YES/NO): NO